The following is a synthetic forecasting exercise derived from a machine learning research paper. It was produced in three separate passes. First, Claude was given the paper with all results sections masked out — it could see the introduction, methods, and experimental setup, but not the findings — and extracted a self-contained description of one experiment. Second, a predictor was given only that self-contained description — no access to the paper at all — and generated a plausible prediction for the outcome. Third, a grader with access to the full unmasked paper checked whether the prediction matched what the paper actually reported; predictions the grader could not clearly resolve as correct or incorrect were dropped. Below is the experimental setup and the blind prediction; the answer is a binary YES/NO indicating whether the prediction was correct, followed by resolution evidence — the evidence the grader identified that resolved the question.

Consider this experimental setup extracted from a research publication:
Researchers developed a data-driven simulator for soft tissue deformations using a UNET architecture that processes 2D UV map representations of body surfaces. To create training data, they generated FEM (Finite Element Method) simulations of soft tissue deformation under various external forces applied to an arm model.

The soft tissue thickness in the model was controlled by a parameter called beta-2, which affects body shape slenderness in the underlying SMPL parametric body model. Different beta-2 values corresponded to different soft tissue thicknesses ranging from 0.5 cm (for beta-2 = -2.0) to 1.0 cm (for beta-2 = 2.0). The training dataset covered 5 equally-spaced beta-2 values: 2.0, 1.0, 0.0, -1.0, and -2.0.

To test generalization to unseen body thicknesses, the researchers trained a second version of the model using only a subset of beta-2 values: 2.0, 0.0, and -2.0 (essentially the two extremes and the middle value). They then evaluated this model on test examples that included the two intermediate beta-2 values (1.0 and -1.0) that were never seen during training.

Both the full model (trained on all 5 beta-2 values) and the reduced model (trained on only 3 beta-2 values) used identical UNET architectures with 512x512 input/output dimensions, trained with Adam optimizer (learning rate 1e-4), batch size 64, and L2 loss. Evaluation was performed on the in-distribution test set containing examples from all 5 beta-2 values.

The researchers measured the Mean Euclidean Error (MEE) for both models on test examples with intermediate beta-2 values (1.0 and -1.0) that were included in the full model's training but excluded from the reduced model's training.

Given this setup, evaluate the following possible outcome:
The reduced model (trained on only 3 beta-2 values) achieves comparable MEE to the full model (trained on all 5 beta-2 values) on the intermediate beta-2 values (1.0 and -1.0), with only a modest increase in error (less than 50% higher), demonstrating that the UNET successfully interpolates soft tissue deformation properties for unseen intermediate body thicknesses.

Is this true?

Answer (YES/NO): YES